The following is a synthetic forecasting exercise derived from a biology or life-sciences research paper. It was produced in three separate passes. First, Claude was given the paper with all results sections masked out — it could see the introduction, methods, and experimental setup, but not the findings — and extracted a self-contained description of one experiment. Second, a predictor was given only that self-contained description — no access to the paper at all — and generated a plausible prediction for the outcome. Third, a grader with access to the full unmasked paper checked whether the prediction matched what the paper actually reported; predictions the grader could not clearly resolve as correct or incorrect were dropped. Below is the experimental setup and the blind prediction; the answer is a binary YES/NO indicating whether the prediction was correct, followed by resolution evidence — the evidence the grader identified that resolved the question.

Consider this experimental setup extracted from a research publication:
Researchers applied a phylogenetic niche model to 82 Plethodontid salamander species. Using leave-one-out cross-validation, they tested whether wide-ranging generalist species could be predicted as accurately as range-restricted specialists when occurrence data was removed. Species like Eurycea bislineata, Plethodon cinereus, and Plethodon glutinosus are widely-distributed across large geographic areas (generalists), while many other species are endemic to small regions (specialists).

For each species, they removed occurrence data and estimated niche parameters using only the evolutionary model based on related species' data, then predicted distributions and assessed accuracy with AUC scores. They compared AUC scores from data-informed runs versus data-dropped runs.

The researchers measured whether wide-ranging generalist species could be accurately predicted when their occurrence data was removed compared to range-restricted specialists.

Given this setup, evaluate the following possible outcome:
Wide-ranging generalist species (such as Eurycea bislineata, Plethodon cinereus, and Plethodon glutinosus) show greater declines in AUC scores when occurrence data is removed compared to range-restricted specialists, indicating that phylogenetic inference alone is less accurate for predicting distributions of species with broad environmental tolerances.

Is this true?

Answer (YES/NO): YES